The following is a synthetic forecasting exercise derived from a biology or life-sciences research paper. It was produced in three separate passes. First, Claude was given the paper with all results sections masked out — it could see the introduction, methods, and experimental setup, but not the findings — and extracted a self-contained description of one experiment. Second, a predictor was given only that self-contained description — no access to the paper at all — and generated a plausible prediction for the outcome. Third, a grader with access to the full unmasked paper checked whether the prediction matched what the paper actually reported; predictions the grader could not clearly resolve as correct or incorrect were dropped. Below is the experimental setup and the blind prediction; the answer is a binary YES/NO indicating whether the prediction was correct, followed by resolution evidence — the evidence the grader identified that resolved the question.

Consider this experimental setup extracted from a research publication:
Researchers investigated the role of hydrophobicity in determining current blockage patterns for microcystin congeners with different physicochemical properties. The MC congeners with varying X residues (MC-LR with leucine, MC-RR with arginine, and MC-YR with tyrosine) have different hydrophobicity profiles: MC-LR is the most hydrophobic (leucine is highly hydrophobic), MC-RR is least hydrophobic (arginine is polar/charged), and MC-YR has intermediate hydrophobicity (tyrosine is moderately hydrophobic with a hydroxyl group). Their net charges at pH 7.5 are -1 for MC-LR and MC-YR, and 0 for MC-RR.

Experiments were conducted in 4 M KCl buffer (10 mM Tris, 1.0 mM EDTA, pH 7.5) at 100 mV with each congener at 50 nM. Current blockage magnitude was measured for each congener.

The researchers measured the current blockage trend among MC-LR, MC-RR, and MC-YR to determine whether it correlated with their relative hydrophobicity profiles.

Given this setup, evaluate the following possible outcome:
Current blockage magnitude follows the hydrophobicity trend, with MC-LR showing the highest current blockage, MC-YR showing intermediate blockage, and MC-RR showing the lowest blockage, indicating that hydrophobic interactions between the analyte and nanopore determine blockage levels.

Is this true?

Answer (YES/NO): NO